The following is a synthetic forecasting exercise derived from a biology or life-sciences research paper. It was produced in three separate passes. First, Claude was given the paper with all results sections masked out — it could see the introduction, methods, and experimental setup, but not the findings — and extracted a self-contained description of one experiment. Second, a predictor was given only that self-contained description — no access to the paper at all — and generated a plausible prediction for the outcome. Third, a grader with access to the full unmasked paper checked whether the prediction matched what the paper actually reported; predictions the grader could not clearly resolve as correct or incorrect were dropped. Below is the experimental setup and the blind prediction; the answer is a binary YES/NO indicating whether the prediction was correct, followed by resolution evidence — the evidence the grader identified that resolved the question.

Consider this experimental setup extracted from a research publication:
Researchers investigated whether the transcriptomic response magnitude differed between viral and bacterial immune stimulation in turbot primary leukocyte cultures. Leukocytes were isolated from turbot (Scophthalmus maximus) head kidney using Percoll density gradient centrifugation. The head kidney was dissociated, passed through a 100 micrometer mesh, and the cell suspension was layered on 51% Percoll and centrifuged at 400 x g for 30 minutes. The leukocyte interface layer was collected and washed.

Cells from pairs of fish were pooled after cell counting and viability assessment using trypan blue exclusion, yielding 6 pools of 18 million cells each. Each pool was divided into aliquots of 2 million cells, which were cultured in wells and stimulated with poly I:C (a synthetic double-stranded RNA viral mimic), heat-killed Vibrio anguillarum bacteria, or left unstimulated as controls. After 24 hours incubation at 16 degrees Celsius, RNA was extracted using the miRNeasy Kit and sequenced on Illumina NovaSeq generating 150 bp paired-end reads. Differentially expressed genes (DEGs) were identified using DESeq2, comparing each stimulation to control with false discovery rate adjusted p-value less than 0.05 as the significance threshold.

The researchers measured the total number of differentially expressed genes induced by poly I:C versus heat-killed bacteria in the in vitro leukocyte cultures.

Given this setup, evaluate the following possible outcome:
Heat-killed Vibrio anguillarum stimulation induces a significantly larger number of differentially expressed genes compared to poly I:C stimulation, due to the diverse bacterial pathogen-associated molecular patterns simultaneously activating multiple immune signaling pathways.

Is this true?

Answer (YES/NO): YES